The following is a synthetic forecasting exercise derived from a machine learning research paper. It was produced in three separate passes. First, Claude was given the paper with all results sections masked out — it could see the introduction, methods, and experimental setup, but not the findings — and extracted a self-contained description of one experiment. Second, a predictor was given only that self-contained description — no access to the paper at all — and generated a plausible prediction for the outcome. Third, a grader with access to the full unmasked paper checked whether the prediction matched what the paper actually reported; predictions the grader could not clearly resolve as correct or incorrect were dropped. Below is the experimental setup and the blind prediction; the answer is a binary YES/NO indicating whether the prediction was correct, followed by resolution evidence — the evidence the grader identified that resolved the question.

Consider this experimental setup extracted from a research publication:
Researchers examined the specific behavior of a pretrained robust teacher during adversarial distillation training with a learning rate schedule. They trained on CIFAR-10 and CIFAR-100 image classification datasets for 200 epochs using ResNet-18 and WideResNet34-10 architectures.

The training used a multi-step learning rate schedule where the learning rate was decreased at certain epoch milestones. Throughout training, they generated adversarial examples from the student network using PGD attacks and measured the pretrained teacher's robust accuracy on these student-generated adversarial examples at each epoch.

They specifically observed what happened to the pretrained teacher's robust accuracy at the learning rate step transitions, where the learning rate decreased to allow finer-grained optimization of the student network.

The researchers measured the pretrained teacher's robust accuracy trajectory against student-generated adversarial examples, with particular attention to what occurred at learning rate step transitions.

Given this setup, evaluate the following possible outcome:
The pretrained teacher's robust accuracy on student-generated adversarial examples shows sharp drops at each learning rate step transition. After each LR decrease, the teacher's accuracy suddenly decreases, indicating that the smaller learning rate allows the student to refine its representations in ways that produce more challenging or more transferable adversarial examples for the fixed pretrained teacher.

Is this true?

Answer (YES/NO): YES